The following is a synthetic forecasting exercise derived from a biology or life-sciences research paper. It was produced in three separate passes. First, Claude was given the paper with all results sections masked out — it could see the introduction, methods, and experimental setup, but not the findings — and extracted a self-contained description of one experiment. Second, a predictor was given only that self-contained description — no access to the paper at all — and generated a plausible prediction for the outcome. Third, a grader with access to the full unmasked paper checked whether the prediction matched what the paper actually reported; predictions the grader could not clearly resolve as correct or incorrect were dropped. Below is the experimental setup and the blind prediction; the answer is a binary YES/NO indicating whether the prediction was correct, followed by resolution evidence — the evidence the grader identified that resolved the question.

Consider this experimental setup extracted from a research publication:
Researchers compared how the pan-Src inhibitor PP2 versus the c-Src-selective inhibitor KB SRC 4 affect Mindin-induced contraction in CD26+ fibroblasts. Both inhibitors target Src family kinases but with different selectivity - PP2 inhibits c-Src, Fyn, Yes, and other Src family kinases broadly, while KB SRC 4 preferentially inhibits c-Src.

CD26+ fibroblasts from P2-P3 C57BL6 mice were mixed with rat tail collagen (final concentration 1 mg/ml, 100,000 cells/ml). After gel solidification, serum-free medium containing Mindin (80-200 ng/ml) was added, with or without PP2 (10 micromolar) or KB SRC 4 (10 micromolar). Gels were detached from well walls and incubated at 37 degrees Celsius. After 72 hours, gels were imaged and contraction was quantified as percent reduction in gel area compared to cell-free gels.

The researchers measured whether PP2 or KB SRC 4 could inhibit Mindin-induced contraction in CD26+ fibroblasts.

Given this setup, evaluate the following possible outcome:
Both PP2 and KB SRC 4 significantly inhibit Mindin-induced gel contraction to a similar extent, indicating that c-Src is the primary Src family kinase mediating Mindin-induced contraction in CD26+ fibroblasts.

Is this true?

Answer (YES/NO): YES